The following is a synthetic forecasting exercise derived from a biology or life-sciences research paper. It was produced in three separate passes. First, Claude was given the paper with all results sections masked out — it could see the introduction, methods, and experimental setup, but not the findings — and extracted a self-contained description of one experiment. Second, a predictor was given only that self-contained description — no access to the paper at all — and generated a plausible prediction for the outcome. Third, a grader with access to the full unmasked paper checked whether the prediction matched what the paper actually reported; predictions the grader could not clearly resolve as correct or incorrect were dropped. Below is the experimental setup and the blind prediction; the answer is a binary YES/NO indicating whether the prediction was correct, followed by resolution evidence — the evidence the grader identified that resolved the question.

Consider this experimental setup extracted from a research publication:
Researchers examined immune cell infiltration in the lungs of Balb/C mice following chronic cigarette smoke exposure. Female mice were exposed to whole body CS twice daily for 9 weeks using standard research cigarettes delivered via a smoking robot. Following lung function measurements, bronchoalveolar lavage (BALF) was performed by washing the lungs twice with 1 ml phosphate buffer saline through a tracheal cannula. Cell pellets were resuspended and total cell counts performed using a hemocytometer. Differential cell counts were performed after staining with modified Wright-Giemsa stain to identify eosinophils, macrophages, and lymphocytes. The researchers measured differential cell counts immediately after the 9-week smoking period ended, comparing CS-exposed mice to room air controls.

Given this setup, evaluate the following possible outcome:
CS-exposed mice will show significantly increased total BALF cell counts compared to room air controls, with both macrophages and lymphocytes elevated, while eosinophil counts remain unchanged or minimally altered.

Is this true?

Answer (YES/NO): NO